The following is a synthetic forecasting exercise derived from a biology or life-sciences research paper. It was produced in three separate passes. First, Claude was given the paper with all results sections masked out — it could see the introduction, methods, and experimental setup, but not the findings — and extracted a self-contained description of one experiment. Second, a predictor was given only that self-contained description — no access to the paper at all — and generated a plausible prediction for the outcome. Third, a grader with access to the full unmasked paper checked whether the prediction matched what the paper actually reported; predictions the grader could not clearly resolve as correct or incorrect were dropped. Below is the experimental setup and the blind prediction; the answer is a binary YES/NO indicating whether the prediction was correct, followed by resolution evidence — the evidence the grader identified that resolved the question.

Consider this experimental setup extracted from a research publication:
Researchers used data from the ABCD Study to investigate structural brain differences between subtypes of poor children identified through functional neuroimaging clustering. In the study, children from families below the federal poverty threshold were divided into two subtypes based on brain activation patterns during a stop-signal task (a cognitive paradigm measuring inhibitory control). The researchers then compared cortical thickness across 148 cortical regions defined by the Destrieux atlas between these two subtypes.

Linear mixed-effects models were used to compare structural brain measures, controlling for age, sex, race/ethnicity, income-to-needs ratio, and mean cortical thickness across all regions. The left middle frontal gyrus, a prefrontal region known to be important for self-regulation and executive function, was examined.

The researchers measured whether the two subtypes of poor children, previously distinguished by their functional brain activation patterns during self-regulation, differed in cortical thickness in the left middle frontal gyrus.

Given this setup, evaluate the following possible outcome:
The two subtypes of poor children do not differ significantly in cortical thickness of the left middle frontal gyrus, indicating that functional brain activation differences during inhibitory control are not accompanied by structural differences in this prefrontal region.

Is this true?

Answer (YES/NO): NO